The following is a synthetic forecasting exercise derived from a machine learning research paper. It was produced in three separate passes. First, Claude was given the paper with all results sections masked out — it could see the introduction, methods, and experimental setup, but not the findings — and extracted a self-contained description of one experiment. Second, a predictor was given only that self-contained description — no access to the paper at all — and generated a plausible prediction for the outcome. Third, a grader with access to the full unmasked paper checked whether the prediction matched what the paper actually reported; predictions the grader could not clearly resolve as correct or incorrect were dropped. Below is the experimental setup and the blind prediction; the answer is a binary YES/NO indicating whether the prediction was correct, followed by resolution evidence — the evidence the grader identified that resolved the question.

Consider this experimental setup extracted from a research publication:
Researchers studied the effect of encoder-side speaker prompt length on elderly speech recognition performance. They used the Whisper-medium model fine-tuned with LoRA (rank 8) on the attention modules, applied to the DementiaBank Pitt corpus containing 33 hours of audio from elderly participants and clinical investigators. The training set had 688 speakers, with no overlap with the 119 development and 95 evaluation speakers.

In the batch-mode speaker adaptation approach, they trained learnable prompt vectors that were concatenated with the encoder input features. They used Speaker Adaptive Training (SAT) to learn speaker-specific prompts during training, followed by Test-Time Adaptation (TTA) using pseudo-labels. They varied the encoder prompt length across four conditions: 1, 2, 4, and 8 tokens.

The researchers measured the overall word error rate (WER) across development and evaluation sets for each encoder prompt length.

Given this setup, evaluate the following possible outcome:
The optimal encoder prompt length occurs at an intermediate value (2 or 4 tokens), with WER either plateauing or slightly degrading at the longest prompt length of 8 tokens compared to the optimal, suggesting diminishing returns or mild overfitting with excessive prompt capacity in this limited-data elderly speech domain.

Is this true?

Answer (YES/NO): YES